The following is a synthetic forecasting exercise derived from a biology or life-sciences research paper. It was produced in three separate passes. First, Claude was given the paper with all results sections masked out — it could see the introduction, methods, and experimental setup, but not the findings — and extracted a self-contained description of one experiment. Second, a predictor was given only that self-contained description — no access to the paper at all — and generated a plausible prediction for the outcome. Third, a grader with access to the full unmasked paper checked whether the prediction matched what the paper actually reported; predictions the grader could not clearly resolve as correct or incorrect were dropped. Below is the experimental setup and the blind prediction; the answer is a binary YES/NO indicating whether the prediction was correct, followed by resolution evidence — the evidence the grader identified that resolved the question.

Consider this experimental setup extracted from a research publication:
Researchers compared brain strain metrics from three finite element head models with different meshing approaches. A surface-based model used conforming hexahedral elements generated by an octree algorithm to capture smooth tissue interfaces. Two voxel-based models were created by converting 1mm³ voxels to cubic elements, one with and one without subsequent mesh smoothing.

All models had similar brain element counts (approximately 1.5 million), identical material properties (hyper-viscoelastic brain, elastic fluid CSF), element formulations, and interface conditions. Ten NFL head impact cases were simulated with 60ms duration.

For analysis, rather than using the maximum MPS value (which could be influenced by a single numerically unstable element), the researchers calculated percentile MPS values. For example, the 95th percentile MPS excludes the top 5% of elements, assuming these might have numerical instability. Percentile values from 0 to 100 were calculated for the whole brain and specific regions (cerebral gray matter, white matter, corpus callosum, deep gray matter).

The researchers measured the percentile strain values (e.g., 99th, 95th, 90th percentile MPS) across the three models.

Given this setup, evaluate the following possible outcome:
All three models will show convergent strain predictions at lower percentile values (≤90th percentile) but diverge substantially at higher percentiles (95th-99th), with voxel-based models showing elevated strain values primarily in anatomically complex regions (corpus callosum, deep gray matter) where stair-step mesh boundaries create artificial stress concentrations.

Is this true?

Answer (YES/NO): NO